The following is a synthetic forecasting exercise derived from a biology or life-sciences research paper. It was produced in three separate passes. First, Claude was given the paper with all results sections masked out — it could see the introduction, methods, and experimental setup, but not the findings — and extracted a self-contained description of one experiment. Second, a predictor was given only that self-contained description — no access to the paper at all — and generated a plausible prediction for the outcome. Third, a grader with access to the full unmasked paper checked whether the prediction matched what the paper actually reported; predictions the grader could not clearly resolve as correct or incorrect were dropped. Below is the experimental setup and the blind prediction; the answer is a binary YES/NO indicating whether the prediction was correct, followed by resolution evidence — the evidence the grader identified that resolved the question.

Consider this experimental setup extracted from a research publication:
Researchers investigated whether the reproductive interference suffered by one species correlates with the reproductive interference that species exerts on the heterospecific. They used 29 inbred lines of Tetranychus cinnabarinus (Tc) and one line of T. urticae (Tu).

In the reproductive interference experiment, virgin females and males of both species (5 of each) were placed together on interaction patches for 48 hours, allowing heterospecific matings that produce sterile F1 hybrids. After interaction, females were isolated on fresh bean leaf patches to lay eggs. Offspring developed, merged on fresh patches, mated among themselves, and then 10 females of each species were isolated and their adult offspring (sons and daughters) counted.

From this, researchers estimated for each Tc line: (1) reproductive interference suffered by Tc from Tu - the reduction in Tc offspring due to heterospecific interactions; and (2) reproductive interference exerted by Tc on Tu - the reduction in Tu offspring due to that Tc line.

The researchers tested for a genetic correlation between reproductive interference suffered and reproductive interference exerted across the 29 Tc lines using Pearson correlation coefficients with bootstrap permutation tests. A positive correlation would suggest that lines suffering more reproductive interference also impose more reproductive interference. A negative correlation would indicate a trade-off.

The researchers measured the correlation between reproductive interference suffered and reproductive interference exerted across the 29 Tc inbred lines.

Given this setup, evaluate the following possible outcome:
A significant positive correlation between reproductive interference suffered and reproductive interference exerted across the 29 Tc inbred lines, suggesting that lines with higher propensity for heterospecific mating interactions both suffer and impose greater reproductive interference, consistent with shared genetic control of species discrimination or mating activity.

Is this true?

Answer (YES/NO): NO